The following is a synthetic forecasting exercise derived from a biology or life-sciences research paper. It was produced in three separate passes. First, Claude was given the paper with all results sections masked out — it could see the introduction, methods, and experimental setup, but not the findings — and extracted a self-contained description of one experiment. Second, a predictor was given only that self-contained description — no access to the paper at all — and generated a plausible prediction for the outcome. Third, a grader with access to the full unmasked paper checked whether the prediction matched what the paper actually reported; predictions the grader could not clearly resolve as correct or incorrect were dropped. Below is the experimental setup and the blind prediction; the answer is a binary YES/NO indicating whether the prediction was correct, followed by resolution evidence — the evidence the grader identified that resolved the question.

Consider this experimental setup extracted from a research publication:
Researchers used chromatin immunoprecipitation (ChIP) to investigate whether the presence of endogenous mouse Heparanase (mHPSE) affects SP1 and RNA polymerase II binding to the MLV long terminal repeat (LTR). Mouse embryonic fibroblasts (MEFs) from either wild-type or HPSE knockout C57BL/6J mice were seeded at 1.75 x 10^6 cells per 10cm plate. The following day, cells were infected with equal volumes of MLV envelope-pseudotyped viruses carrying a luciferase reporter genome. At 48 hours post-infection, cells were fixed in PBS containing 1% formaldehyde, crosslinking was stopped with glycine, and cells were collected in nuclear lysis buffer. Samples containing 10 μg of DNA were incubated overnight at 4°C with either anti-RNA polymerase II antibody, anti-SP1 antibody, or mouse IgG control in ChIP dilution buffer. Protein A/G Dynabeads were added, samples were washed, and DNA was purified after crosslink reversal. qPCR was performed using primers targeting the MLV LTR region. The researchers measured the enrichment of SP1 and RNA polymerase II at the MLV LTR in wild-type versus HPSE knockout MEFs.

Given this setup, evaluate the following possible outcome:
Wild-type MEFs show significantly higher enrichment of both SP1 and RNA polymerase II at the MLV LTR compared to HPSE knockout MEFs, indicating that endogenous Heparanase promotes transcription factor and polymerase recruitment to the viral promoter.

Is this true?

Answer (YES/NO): NO